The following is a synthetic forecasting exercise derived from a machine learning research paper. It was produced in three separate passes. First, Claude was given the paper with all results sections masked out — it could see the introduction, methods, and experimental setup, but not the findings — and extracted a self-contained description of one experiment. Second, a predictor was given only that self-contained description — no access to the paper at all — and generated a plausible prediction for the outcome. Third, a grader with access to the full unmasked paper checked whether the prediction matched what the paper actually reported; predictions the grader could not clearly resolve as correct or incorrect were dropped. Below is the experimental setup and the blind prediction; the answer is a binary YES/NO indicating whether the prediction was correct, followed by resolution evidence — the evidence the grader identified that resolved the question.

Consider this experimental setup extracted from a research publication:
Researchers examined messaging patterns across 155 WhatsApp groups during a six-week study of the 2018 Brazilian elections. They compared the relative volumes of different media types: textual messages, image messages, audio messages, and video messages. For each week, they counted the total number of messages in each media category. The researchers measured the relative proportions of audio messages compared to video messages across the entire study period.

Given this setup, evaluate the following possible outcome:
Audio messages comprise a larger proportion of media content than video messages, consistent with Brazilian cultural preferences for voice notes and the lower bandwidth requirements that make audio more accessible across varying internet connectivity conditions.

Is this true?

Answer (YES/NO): NO